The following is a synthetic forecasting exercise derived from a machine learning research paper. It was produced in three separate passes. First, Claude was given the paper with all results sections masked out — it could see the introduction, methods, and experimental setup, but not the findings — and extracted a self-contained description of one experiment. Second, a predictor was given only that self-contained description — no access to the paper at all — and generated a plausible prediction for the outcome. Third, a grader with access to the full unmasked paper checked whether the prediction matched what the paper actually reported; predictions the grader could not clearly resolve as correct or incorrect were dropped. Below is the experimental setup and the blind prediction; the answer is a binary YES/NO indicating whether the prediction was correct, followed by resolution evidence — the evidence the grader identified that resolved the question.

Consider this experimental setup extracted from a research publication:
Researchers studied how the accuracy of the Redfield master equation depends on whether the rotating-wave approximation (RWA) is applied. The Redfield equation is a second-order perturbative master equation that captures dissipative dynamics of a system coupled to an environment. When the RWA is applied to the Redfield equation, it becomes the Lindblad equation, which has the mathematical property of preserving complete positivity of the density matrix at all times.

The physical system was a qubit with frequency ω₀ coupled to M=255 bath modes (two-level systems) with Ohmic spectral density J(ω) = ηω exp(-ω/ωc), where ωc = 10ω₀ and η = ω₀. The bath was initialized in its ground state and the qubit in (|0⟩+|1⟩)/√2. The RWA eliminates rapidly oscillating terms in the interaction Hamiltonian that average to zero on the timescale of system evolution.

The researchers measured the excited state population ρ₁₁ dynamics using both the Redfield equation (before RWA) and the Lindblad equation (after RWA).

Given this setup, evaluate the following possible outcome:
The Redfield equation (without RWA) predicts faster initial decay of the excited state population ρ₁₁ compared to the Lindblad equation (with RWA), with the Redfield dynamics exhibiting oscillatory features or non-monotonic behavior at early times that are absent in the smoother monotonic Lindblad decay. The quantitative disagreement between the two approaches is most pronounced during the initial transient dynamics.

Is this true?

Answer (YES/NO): NO